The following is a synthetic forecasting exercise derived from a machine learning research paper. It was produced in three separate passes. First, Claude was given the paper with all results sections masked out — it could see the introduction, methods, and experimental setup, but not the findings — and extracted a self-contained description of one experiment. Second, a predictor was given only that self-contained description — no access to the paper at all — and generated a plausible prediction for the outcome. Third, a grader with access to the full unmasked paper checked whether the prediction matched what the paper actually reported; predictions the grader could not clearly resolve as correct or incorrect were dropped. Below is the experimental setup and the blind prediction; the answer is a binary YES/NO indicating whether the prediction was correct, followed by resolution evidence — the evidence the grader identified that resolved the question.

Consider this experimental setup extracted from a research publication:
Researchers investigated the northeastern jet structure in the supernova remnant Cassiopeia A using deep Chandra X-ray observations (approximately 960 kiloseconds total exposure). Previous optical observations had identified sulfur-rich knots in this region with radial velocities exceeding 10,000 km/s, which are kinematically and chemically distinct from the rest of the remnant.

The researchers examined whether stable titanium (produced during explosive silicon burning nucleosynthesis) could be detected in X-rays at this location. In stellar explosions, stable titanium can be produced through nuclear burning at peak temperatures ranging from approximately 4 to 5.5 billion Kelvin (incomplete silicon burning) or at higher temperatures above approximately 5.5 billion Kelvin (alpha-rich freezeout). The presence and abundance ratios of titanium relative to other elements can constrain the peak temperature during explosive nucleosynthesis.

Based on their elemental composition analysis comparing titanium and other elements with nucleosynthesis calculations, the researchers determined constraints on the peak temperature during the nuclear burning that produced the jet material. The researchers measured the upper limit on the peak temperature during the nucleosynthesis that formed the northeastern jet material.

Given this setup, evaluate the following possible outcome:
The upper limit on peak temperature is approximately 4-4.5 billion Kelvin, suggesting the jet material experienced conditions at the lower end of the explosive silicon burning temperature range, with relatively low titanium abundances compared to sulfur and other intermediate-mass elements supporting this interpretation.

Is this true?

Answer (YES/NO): NO